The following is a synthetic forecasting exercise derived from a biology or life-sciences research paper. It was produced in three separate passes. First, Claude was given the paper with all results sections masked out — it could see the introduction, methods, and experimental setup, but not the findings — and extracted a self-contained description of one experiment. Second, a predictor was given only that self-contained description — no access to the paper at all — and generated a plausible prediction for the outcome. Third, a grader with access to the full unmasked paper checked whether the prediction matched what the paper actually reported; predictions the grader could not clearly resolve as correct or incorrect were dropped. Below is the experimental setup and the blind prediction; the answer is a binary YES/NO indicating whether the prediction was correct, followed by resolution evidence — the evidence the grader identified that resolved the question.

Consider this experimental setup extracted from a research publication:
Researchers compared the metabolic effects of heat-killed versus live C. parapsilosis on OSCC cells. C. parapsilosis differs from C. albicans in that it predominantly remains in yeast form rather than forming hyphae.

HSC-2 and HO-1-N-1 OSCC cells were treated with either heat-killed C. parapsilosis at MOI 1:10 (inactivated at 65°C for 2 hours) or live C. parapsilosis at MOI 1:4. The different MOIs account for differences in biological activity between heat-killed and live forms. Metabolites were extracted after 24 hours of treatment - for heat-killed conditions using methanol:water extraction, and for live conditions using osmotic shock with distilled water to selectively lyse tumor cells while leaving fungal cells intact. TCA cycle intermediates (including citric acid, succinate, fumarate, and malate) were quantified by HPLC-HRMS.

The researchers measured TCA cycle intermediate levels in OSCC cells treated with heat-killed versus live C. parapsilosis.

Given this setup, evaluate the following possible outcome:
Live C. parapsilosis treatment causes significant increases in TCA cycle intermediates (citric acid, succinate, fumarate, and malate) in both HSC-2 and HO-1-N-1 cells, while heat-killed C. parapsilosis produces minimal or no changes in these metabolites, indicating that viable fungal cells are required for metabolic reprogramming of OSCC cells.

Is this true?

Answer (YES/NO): NO